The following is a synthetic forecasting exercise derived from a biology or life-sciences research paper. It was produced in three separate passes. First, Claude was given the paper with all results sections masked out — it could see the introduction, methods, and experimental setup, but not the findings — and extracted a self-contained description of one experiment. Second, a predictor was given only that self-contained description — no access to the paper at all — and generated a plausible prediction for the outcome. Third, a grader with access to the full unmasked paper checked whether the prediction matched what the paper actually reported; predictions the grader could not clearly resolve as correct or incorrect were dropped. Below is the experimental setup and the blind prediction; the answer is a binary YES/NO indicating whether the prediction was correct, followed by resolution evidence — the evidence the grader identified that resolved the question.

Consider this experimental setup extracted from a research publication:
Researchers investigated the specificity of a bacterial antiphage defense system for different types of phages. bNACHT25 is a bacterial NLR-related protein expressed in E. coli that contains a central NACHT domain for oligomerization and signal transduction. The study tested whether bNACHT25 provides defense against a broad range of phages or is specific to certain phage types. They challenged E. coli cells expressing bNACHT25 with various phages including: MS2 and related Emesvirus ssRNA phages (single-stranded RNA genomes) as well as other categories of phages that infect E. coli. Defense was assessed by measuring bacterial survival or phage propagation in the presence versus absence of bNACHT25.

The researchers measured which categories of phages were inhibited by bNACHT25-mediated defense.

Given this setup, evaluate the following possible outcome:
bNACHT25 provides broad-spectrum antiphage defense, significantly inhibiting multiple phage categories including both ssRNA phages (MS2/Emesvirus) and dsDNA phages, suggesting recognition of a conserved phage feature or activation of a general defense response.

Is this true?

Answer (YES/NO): YES